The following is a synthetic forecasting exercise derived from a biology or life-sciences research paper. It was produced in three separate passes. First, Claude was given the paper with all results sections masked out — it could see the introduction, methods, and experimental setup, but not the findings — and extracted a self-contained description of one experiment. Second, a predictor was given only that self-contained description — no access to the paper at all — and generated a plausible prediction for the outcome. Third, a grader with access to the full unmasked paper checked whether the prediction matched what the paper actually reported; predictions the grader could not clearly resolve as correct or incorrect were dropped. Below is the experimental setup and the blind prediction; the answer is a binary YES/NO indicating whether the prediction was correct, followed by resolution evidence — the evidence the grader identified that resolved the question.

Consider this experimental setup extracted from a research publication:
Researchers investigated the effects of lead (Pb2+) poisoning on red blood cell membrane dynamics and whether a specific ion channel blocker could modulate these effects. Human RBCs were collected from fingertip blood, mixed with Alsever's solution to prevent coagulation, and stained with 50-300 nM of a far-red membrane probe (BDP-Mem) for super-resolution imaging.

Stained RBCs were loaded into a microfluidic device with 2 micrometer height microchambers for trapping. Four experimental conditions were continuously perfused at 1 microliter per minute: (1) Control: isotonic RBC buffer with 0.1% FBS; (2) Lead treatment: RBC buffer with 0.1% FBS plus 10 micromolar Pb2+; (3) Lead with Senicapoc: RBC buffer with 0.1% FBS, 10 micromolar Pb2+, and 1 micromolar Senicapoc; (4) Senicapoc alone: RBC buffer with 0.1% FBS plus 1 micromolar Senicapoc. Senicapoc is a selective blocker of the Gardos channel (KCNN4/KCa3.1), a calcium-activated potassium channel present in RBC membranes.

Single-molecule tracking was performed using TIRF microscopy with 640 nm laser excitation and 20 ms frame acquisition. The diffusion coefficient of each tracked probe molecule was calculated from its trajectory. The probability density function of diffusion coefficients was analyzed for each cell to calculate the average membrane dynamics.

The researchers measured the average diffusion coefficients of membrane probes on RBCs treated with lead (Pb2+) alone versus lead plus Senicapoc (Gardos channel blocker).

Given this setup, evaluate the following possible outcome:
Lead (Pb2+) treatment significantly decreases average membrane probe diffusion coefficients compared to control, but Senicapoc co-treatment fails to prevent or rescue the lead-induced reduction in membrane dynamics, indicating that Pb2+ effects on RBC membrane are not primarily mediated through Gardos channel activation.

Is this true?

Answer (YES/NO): NO